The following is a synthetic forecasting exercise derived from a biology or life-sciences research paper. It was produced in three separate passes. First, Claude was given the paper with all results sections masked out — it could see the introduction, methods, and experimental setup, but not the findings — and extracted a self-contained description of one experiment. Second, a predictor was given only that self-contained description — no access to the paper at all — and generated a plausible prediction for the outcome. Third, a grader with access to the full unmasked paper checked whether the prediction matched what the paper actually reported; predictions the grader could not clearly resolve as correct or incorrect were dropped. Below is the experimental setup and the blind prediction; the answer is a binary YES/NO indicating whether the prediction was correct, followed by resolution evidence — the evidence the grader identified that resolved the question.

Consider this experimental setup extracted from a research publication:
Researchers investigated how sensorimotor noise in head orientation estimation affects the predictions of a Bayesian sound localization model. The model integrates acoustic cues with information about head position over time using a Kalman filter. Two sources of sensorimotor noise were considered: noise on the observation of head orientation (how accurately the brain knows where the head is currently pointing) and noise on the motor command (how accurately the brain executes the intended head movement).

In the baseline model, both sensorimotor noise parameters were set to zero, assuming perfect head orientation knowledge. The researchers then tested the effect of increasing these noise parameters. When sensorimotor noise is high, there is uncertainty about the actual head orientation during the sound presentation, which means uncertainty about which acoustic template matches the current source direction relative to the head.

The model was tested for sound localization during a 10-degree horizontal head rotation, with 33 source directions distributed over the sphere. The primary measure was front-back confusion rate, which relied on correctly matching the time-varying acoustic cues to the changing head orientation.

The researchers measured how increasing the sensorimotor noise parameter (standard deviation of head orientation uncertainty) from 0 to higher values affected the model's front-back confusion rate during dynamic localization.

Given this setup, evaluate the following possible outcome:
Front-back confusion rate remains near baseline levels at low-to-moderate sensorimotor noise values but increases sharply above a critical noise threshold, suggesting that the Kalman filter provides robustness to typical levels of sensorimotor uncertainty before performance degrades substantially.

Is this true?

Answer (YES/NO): NO